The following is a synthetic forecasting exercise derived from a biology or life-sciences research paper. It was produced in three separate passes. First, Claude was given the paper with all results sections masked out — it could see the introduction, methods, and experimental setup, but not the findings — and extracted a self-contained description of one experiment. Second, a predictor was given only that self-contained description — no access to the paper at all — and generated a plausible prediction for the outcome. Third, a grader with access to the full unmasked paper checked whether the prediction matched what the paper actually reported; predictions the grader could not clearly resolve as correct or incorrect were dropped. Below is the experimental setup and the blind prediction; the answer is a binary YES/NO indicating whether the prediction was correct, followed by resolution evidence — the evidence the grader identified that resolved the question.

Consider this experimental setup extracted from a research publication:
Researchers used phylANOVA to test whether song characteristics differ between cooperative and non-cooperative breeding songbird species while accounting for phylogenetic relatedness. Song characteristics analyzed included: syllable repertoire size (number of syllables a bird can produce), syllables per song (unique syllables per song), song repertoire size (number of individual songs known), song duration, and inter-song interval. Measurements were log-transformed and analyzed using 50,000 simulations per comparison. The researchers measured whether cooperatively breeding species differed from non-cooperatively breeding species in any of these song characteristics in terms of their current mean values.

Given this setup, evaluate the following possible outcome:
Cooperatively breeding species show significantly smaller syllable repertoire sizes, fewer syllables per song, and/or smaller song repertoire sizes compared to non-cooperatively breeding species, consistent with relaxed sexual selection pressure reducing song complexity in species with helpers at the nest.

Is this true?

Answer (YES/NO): NO